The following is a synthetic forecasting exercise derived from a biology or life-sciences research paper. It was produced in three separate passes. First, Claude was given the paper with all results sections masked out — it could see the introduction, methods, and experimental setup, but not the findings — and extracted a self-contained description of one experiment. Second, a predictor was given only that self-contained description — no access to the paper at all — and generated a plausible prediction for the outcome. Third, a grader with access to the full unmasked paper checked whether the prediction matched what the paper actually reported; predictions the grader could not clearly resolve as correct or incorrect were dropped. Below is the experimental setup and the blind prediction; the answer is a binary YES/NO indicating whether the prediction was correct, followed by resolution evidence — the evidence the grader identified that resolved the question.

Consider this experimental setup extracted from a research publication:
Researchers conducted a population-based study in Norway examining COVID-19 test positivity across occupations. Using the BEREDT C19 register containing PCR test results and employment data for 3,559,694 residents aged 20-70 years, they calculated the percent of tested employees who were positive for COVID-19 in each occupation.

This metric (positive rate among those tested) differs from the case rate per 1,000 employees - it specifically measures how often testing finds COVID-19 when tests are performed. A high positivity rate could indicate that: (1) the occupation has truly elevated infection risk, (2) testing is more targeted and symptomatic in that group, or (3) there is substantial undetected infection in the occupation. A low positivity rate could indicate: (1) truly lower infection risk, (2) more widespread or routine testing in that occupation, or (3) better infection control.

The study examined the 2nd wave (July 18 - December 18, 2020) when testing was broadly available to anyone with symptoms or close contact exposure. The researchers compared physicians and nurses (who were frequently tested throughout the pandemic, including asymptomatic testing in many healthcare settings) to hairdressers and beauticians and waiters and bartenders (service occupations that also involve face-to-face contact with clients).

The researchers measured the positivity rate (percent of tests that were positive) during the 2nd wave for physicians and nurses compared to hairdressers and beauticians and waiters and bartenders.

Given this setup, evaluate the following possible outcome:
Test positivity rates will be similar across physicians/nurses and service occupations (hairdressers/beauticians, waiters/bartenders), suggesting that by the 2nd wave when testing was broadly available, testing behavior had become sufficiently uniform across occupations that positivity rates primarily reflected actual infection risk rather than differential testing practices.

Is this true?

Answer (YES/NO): NO